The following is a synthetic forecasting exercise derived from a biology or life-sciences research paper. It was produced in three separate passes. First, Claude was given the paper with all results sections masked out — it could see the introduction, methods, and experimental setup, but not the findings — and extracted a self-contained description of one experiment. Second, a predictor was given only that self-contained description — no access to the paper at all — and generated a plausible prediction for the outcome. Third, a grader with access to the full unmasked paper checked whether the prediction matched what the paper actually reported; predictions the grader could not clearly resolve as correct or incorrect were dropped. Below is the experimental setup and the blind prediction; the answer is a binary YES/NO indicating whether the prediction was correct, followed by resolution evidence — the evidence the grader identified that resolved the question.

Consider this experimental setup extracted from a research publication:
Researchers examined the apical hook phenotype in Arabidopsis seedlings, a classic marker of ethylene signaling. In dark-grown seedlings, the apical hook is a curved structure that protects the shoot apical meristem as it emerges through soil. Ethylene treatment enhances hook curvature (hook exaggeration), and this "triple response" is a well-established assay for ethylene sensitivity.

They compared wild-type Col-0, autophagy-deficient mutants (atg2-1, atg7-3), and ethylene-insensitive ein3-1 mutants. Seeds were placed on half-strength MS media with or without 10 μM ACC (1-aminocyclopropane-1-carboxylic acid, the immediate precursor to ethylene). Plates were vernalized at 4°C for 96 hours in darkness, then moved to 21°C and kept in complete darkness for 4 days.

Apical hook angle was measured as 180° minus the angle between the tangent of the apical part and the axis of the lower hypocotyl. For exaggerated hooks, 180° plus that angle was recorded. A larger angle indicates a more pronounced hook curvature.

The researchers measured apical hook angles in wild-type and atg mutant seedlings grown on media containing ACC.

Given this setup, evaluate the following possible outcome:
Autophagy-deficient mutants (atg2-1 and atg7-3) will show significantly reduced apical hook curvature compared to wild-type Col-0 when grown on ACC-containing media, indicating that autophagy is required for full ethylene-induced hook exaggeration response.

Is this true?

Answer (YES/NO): NO